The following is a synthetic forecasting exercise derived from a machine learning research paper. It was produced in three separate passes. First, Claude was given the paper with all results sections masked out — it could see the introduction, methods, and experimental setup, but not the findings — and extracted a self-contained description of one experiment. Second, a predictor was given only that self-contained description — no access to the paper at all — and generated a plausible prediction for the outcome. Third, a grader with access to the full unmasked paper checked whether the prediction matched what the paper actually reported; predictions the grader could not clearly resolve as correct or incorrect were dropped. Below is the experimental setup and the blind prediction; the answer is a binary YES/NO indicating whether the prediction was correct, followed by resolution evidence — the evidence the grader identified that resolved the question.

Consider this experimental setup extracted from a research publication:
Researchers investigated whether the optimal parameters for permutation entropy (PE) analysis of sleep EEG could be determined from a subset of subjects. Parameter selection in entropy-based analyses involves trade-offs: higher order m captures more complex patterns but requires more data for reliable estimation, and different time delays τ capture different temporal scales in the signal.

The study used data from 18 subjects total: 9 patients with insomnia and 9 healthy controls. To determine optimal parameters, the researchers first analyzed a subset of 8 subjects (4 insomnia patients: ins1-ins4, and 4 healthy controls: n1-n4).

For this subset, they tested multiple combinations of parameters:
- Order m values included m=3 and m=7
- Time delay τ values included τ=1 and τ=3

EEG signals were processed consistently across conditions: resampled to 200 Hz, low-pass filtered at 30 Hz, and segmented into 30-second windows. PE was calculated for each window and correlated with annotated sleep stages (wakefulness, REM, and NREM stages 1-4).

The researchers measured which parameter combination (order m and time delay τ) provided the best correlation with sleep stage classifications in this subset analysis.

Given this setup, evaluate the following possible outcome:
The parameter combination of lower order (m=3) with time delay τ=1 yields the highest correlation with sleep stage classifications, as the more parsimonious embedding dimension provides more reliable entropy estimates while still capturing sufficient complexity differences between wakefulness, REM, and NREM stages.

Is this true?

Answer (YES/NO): YES